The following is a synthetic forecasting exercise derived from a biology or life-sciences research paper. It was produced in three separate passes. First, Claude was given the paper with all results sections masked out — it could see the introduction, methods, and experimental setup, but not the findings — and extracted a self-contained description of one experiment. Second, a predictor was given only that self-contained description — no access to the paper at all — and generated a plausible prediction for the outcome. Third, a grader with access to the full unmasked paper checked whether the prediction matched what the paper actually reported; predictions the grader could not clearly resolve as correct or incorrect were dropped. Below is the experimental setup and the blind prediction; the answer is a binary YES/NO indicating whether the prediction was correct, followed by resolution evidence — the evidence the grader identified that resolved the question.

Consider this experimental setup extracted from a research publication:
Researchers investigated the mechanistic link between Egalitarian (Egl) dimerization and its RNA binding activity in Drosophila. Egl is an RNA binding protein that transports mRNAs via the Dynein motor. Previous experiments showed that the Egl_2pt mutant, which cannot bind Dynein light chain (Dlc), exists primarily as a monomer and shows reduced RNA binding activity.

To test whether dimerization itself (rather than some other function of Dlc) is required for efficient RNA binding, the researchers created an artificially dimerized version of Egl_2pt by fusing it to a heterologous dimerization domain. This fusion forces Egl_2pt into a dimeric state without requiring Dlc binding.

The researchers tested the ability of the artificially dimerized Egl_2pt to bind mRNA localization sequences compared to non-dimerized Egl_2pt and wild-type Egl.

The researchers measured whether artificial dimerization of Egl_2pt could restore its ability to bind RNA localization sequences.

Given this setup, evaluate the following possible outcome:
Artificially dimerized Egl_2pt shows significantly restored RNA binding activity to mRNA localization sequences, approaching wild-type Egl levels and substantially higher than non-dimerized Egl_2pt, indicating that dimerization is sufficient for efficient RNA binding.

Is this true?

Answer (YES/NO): YES